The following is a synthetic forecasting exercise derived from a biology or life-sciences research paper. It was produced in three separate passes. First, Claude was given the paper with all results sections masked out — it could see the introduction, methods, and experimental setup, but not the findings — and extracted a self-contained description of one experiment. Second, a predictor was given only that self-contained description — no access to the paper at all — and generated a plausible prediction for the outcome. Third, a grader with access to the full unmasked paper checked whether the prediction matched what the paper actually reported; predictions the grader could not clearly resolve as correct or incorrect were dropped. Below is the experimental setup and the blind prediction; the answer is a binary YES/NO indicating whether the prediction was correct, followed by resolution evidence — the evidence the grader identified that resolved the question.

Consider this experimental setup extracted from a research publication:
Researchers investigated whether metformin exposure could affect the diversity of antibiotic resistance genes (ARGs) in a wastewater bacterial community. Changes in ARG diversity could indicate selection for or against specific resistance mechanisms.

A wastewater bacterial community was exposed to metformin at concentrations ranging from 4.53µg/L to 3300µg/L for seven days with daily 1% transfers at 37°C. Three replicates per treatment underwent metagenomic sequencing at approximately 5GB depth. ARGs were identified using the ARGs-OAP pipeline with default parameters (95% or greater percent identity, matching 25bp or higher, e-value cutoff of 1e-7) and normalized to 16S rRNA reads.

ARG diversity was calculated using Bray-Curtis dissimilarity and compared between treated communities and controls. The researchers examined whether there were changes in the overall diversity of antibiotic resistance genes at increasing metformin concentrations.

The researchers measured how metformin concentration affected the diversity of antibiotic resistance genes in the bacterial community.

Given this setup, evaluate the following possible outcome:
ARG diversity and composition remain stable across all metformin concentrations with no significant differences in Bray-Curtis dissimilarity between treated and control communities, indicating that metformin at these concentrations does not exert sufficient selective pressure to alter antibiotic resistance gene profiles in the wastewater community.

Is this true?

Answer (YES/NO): NO